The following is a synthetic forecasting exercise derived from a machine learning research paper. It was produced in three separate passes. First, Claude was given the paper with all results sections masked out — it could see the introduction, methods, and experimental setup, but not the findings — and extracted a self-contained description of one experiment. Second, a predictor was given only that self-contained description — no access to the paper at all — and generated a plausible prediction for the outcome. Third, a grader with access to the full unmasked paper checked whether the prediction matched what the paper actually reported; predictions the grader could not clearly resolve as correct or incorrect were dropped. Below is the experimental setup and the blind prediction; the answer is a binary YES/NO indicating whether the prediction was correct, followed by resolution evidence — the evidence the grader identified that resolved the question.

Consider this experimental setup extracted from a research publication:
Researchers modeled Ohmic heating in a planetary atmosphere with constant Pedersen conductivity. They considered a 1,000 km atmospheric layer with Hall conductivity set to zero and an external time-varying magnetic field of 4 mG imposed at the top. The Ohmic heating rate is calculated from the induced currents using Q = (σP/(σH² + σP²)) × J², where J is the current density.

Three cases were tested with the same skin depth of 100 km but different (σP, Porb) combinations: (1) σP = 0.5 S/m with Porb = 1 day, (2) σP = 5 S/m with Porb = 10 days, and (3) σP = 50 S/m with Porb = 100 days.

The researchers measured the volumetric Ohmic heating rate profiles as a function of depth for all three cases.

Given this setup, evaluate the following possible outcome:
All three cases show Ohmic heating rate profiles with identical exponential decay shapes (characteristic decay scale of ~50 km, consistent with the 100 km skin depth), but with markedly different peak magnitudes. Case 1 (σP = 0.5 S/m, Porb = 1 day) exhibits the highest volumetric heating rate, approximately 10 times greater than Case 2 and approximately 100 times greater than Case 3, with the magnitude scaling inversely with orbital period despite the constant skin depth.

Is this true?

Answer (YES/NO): NO